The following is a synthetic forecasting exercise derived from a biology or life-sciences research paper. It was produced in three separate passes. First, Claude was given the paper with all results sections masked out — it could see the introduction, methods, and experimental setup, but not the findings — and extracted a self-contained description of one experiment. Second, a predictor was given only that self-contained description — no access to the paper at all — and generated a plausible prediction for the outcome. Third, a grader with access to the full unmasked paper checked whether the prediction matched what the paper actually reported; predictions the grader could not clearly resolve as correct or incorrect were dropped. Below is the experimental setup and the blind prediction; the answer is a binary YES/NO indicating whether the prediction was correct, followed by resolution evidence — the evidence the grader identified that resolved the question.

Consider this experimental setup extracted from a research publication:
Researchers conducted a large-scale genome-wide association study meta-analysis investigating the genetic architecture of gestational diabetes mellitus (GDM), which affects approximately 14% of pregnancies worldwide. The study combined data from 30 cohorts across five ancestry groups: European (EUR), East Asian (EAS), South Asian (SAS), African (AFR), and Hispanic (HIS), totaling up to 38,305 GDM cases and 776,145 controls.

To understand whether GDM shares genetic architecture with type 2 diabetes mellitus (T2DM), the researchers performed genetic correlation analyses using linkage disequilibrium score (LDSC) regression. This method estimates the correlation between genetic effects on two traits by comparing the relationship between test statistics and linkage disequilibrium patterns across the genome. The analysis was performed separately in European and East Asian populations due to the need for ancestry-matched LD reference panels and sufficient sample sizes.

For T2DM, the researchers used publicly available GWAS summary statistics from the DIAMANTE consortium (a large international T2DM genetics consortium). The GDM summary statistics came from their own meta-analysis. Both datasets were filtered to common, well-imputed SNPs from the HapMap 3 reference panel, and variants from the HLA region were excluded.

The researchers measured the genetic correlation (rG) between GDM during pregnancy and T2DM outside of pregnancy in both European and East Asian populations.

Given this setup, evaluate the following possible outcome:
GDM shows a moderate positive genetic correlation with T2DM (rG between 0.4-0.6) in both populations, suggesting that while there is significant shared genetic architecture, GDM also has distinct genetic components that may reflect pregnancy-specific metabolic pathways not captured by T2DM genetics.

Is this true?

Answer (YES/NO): NO